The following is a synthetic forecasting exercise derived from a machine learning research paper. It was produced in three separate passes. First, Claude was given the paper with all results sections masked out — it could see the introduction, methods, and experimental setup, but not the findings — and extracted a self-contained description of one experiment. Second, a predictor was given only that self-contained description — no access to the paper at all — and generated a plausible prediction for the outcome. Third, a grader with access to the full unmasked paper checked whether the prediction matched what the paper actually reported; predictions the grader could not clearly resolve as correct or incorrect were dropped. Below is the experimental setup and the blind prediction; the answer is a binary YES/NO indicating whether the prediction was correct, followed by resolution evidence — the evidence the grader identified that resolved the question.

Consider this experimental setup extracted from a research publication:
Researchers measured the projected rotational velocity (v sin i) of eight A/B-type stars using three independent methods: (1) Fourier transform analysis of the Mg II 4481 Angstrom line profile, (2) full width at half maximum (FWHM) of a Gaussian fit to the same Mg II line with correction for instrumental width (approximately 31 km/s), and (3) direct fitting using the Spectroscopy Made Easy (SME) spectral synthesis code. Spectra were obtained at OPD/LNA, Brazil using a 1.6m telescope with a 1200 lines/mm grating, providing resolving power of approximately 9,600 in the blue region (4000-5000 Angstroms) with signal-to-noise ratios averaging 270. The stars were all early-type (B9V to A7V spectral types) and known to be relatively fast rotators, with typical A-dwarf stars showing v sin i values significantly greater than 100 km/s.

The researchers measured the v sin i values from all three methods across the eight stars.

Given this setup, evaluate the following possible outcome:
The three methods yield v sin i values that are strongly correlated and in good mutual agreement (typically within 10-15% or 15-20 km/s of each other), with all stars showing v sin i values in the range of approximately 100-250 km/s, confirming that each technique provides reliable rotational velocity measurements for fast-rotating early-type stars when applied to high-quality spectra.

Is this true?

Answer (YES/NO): NO